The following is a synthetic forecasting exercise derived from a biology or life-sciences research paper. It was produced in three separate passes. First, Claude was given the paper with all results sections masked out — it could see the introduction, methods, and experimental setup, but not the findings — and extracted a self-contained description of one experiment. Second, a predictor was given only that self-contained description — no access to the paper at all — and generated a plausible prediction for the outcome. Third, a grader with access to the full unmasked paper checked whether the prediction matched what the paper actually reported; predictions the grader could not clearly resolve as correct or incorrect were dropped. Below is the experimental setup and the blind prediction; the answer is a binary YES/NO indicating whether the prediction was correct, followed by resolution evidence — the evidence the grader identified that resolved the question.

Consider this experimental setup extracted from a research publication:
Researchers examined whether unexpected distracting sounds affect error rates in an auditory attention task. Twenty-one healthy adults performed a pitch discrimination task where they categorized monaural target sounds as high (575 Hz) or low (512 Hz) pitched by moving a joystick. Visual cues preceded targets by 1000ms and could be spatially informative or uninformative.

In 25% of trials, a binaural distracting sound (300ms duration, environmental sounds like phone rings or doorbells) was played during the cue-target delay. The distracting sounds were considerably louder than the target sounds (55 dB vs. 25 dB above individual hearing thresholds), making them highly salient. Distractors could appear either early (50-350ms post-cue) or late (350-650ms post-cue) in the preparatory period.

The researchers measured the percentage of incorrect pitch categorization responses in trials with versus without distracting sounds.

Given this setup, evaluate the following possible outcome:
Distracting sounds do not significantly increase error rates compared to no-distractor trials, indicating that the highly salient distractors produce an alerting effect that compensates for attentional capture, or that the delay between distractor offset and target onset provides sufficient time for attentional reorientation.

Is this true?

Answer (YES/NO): NO